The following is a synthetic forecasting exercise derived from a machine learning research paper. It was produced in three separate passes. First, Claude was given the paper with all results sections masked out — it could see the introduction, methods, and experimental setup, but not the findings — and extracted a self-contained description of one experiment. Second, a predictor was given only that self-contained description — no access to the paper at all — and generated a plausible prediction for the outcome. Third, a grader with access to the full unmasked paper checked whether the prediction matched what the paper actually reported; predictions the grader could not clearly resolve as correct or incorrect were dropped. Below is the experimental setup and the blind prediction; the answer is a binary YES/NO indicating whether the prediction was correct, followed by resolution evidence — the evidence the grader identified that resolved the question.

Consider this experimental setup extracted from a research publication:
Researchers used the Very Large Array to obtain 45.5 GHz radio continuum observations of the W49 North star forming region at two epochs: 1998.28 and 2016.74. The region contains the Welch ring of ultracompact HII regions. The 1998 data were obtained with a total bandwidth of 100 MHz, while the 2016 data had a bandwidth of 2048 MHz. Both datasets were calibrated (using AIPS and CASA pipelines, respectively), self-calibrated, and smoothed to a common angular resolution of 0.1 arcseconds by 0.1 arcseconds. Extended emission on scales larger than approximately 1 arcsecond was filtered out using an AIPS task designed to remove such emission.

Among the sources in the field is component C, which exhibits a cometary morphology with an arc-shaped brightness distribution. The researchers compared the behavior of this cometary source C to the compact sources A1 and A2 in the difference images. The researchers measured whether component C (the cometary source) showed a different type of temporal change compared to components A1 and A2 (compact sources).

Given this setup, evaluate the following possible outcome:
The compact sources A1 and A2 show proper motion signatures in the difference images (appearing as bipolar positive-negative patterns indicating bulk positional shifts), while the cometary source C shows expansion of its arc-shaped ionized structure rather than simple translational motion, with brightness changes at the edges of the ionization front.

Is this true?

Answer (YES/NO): NO